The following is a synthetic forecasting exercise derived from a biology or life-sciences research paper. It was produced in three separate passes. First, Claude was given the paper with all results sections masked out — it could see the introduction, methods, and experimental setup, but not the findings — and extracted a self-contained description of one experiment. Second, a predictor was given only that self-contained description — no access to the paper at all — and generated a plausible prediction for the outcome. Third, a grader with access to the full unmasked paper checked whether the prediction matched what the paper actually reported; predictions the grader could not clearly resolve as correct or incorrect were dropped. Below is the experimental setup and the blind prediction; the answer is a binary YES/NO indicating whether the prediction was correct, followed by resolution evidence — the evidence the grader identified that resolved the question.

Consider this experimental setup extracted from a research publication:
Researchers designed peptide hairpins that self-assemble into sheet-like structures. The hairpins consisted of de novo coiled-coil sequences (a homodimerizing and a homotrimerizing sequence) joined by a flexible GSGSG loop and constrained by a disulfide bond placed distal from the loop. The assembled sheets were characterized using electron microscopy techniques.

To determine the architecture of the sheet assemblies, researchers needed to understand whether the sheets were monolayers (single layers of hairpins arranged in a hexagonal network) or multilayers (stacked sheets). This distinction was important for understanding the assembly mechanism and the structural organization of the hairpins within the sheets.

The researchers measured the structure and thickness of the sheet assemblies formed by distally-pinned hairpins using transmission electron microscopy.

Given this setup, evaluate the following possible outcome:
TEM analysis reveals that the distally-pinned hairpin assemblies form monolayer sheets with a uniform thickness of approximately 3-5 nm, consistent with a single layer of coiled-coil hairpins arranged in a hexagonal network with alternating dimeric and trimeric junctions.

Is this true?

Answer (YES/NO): NO